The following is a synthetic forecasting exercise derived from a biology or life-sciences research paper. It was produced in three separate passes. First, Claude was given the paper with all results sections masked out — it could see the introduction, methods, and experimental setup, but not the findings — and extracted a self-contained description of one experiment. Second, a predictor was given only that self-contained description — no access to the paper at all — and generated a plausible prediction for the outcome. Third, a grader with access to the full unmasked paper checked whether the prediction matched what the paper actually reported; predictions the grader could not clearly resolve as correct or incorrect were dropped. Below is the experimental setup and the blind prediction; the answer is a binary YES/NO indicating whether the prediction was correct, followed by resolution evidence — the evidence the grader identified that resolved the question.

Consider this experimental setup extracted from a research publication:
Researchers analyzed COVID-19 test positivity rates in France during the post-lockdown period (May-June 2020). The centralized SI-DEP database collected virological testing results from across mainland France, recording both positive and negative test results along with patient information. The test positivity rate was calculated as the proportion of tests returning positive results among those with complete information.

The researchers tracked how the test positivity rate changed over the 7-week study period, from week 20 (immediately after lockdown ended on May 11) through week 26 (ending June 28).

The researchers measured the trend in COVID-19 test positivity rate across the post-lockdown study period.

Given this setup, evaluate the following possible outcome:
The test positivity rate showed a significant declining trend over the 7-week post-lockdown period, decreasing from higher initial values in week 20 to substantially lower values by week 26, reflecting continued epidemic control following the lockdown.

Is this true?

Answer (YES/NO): YES